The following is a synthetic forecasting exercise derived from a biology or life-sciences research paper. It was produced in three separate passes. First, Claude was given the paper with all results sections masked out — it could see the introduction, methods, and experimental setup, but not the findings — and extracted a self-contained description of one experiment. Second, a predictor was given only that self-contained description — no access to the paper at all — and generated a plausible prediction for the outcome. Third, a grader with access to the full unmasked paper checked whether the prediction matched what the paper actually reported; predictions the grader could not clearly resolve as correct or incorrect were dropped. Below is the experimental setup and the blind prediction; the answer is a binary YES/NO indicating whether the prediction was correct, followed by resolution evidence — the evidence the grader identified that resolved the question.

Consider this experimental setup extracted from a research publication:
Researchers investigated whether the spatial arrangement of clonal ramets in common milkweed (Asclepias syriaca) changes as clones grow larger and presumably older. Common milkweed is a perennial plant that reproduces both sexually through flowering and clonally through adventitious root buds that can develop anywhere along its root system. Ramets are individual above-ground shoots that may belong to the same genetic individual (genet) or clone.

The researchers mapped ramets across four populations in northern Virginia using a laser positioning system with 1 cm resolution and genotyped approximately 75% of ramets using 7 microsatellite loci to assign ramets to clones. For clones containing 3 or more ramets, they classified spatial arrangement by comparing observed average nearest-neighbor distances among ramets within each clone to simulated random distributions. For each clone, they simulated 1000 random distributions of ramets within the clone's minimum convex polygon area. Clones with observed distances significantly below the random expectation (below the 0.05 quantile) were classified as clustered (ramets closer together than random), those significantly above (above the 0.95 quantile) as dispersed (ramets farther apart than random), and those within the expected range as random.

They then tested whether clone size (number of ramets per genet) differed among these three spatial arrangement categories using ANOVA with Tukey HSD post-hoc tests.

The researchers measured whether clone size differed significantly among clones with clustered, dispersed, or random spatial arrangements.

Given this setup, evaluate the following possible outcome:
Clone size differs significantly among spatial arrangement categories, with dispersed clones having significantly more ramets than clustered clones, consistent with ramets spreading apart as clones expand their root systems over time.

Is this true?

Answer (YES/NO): NO